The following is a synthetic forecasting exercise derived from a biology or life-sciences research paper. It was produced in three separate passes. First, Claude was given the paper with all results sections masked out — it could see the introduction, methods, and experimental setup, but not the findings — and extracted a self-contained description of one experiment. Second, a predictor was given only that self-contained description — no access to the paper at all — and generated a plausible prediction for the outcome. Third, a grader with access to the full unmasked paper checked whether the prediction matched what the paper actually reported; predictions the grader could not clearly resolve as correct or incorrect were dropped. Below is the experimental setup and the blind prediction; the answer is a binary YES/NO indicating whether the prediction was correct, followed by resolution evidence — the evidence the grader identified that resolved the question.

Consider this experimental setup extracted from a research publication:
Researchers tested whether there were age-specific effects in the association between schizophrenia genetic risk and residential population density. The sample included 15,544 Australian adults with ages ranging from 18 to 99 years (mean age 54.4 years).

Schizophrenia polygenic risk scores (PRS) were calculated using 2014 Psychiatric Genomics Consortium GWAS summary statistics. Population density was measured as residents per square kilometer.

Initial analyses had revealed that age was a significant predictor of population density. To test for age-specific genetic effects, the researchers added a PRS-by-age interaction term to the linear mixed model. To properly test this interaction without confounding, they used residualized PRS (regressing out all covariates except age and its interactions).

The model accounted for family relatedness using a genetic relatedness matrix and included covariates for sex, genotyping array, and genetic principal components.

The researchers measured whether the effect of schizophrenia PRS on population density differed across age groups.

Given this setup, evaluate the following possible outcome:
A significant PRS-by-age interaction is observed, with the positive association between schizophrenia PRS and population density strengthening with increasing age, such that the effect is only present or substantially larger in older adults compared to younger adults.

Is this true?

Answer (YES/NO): NO